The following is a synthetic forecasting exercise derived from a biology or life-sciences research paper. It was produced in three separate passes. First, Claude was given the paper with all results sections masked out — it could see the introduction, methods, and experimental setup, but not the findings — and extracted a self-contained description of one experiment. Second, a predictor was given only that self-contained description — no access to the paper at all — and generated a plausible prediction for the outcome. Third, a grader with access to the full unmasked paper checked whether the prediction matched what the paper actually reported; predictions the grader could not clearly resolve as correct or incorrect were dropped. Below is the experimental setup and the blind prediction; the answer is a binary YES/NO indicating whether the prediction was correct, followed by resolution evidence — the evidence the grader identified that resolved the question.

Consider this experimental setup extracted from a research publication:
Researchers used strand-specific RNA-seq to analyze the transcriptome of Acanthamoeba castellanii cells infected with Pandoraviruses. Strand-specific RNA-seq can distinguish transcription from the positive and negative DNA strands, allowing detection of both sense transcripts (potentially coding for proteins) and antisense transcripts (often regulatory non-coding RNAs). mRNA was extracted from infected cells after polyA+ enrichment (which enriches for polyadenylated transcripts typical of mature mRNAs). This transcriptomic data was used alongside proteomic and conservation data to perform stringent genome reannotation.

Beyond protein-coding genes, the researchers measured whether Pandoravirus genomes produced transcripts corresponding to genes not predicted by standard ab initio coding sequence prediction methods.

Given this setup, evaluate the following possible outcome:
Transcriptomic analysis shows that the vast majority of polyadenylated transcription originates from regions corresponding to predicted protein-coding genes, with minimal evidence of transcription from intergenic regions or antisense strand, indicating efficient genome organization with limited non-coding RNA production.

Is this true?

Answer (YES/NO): NO